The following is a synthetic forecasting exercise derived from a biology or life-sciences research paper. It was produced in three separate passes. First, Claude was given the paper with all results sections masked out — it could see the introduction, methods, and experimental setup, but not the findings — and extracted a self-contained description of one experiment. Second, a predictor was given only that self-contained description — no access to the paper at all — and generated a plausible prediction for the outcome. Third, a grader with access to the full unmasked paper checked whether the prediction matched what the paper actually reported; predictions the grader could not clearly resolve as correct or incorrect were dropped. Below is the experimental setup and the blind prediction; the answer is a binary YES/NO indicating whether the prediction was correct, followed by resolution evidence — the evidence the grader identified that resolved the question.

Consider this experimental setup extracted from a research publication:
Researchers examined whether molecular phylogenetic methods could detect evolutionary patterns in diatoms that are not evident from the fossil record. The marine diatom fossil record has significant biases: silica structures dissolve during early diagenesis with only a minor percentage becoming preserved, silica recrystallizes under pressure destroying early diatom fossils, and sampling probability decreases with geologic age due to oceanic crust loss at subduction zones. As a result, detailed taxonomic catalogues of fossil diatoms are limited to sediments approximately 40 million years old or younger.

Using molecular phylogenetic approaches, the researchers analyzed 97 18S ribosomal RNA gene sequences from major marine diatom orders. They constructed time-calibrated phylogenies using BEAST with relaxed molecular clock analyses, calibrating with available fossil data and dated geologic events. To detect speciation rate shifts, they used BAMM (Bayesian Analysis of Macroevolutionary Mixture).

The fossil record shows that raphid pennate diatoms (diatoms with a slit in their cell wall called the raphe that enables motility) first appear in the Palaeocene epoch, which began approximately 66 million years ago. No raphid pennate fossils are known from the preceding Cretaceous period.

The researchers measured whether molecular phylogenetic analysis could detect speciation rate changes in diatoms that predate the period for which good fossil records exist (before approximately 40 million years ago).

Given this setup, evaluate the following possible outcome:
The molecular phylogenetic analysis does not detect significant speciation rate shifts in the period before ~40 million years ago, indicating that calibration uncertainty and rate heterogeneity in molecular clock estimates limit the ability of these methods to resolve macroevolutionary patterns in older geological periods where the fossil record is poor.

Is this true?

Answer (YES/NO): NO